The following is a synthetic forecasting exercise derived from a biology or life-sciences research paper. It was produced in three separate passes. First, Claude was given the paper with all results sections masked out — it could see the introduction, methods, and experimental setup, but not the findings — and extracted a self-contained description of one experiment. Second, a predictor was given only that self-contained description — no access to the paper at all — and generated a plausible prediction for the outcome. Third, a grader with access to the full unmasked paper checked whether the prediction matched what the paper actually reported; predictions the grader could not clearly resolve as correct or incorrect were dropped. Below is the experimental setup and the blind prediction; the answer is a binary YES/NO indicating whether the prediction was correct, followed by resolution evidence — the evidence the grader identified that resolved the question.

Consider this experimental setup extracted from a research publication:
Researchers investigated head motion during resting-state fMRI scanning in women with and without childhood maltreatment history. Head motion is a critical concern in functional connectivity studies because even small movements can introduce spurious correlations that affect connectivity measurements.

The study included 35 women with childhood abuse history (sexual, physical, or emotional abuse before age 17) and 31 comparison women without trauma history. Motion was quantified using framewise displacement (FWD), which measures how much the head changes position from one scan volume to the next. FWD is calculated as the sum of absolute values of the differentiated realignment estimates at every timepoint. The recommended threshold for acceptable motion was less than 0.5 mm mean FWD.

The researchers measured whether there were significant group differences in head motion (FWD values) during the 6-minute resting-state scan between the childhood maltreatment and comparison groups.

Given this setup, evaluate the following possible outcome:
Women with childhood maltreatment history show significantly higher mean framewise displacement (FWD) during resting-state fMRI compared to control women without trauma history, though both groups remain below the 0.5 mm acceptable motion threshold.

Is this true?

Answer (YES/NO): NO